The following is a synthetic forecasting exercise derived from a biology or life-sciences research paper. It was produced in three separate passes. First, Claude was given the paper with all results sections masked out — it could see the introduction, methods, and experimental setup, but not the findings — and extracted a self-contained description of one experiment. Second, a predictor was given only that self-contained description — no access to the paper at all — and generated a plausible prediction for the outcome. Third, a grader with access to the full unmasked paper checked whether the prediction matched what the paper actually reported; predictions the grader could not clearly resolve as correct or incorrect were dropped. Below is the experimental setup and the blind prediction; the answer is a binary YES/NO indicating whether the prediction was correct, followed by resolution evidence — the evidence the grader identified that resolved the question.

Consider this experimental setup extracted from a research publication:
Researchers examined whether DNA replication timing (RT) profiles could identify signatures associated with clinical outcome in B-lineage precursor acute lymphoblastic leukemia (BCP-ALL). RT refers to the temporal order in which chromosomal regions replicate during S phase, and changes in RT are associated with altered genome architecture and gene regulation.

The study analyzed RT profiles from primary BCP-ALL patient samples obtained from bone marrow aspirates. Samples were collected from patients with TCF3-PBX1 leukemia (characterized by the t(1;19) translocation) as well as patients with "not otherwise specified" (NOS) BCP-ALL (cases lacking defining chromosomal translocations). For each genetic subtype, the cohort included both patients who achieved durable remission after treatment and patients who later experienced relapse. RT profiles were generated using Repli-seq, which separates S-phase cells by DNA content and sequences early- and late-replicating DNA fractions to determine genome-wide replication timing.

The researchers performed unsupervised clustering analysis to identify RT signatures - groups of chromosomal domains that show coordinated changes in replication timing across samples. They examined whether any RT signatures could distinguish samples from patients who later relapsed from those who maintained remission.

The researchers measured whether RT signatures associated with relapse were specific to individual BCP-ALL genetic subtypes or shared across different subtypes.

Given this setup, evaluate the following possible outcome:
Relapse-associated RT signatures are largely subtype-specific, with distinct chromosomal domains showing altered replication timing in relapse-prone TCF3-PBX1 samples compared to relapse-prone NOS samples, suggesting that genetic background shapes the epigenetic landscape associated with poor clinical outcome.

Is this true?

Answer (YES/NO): YES